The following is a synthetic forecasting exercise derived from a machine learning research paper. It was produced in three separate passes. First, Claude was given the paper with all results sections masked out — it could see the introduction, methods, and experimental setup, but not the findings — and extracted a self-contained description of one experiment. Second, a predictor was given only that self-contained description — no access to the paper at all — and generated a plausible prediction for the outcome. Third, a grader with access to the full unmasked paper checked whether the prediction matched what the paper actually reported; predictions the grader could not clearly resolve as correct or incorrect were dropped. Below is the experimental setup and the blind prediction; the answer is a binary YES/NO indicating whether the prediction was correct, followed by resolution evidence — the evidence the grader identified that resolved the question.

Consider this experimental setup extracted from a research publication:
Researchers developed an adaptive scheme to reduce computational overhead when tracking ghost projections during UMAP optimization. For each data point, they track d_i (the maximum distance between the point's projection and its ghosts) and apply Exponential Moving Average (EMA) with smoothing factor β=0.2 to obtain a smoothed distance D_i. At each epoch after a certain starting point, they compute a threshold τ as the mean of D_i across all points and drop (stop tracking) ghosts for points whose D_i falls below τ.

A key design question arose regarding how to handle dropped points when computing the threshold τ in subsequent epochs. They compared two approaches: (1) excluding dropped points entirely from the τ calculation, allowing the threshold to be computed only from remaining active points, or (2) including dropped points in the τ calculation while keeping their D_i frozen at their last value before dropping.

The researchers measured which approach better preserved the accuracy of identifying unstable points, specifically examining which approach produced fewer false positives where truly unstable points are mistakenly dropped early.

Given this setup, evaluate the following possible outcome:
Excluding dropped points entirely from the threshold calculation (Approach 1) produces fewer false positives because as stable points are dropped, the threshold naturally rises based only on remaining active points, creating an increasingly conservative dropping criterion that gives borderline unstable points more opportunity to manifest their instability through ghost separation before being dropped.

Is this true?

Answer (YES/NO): NO